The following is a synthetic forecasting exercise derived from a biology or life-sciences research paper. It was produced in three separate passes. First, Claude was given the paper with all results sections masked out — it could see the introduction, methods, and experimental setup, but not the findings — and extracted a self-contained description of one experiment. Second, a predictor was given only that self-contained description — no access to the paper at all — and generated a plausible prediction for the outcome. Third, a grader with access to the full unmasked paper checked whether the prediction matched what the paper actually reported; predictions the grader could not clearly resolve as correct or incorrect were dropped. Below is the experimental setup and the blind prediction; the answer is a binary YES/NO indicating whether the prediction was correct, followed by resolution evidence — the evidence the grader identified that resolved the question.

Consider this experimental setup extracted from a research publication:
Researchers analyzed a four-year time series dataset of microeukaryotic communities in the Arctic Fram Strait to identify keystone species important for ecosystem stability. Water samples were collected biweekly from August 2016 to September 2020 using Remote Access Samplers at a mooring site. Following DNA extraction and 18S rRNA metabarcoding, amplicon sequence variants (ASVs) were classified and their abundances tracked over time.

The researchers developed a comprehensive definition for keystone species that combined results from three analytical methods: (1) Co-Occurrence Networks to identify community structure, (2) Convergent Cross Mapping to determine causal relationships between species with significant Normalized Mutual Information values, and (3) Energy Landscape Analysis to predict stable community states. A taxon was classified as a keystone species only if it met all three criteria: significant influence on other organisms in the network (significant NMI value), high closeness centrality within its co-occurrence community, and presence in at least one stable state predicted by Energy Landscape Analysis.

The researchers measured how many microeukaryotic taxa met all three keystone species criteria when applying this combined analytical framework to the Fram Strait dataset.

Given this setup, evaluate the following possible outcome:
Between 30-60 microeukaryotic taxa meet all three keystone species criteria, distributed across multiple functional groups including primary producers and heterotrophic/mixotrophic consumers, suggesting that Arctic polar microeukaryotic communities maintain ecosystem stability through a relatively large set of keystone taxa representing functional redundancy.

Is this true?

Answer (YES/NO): YES